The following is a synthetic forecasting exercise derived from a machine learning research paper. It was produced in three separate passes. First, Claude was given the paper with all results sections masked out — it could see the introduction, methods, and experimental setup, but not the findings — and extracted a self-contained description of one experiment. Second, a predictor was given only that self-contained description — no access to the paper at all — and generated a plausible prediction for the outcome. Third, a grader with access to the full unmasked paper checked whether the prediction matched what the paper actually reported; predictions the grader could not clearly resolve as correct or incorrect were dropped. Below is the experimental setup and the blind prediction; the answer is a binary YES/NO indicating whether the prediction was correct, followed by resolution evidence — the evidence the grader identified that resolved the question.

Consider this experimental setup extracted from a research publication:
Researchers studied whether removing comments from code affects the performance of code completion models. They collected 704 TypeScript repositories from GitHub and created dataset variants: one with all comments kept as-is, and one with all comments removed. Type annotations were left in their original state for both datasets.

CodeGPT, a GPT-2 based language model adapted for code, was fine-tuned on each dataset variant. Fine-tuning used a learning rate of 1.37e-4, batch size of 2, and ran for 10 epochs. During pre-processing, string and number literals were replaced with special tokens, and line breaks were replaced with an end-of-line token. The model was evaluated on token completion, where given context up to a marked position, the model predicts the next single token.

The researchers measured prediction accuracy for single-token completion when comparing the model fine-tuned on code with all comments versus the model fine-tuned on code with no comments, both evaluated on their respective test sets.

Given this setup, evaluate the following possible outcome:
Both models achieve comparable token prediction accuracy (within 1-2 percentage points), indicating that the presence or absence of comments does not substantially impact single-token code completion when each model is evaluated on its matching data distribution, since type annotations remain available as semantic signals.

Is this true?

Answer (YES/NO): NO